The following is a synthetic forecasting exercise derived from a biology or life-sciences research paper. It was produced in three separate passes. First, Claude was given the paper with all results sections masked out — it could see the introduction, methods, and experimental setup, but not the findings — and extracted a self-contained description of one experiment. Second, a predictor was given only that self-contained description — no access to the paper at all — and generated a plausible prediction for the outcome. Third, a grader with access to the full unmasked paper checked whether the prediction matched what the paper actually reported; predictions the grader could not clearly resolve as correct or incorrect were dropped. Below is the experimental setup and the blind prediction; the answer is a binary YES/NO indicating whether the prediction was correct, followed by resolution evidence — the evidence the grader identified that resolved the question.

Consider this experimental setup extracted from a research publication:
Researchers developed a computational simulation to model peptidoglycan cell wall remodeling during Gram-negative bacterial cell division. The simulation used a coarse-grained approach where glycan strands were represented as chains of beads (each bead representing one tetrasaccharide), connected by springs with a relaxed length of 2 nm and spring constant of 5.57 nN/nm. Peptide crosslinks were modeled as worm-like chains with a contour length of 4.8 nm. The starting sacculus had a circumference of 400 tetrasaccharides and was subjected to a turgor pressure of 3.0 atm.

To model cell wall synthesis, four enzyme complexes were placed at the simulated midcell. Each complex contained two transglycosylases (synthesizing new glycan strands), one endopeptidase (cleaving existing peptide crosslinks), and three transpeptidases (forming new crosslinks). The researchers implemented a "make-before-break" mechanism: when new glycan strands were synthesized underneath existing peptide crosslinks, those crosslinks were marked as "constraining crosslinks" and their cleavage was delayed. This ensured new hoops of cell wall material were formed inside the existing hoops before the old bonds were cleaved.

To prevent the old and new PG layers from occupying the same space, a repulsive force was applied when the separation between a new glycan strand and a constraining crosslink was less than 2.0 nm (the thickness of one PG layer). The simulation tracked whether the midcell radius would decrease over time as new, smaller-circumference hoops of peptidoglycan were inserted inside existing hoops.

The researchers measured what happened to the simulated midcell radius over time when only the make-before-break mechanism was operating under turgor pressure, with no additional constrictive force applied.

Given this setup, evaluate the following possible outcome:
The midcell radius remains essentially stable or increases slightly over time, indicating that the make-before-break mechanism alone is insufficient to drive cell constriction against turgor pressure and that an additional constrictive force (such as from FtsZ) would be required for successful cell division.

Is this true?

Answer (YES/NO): YES